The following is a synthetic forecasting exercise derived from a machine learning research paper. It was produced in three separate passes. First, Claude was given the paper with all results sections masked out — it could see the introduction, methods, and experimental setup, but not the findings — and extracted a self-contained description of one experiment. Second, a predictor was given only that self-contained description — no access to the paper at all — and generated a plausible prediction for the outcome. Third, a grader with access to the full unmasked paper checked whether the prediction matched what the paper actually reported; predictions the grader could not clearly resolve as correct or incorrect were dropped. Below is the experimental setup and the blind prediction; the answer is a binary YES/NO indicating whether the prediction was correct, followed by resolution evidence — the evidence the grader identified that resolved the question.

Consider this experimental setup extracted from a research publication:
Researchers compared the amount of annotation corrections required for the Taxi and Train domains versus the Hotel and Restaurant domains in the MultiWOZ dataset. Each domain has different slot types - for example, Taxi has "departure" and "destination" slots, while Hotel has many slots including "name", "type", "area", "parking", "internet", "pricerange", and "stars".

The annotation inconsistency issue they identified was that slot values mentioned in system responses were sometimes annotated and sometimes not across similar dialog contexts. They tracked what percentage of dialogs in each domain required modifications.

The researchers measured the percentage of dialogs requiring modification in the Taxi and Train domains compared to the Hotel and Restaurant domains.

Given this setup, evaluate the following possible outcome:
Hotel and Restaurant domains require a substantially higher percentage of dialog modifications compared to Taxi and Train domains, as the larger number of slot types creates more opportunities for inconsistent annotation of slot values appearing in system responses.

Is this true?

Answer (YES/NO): YES